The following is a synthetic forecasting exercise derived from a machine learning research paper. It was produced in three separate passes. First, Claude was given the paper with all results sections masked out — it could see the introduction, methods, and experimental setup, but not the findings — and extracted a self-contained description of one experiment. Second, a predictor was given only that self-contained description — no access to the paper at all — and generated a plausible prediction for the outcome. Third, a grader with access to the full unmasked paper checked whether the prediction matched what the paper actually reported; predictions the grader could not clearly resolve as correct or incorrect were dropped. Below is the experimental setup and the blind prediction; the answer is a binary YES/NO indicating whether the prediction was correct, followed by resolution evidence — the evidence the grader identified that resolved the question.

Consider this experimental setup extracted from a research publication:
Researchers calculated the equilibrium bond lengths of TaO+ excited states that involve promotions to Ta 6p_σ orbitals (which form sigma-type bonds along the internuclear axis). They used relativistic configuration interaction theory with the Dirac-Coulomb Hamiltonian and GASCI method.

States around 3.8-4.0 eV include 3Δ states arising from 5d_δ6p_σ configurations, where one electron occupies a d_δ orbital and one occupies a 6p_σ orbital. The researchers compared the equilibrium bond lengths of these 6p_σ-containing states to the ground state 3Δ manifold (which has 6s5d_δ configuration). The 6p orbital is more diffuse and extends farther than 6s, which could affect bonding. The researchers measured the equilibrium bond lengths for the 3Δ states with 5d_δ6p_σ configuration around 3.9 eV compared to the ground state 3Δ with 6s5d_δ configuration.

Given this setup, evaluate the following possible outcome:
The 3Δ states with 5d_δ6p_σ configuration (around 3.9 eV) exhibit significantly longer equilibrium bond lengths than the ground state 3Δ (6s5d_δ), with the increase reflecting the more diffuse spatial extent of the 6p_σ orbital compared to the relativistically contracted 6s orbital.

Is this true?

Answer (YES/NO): YES